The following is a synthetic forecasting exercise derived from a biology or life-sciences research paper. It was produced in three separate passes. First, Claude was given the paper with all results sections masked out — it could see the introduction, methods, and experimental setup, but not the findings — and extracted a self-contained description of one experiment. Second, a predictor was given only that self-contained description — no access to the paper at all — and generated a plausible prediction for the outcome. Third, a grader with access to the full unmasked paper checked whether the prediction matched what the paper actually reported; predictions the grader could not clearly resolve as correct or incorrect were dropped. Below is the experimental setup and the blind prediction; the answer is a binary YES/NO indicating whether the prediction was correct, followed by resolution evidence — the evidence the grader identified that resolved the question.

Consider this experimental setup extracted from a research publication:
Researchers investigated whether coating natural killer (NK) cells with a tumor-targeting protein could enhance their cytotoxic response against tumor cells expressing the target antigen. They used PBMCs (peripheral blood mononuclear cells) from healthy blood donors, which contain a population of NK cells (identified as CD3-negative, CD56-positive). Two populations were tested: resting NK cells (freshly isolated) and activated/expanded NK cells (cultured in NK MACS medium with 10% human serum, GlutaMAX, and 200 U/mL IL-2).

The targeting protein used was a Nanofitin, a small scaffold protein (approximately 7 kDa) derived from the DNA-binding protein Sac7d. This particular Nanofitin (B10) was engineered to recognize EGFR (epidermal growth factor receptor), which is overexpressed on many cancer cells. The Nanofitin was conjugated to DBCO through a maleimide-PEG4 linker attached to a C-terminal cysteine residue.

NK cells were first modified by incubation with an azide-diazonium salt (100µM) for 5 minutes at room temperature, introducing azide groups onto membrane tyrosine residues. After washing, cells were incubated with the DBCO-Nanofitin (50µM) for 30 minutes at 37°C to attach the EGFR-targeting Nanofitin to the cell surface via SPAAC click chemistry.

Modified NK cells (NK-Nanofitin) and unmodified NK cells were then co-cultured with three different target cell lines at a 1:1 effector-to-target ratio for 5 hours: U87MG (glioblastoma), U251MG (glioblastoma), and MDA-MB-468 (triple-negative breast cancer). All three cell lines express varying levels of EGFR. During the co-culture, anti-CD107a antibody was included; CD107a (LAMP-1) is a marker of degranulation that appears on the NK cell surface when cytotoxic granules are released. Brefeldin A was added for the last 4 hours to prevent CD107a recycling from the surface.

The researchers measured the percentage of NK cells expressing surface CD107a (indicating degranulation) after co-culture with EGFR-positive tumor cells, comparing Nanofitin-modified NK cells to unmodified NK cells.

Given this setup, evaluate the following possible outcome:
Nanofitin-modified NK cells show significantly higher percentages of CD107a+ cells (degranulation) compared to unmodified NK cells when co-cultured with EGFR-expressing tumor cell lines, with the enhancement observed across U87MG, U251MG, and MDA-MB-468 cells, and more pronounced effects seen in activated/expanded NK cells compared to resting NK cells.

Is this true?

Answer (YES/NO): NO